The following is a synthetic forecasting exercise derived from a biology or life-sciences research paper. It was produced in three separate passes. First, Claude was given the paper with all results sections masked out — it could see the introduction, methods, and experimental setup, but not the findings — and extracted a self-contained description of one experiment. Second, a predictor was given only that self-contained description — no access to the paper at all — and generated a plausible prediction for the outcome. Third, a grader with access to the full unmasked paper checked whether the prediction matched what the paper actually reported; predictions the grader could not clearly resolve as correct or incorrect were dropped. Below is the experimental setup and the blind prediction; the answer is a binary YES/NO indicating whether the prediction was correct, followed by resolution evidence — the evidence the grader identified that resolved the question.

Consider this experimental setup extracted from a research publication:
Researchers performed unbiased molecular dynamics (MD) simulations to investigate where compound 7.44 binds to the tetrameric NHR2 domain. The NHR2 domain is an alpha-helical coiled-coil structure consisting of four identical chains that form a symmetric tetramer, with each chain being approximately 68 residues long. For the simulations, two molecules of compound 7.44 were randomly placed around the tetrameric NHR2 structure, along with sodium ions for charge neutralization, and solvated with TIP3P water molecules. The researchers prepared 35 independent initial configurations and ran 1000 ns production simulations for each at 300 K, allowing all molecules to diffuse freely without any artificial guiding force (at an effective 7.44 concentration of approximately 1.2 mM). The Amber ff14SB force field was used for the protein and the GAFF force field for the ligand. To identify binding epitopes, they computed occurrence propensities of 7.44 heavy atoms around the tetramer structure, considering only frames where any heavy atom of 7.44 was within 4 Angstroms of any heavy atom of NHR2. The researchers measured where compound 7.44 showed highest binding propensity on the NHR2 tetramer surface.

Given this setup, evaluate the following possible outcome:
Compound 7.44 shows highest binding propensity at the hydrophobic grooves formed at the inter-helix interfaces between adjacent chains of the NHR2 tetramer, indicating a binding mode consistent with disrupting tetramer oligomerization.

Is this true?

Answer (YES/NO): YES